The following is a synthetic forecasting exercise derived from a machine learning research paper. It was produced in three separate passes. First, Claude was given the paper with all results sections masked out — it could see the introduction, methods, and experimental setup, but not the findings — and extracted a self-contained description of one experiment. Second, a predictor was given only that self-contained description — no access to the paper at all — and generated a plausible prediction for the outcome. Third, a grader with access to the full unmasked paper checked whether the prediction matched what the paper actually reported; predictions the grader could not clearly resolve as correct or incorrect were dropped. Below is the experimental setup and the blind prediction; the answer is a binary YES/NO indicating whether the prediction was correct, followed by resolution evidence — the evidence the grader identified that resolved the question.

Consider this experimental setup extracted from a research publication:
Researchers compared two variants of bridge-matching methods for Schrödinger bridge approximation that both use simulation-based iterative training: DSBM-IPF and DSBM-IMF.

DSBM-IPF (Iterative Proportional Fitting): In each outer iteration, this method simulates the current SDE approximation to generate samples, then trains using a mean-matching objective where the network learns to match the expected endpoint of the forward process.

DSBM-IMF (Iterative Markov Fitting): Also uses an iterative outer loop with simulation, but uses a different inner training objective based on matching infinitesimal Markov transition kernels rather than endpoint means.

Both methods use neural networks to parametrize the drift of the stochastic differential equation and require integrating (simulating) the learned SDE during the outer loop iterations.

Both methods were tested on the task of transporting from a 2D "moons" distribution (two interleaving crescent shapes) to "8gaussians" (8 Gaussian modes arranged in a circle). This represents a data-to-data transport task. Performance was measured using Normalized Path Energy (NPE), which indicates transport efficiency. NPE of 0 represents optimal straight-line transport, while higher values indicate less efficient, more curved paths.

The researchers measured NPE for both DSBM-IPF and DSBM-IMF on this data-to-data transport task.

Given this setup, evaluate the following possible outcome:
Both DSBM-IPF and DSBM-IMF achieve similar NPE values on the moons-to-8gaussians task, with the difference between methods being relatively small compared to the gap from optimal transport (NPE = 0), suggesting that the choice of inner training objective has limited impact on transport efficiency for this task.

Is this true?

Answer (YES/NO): NO